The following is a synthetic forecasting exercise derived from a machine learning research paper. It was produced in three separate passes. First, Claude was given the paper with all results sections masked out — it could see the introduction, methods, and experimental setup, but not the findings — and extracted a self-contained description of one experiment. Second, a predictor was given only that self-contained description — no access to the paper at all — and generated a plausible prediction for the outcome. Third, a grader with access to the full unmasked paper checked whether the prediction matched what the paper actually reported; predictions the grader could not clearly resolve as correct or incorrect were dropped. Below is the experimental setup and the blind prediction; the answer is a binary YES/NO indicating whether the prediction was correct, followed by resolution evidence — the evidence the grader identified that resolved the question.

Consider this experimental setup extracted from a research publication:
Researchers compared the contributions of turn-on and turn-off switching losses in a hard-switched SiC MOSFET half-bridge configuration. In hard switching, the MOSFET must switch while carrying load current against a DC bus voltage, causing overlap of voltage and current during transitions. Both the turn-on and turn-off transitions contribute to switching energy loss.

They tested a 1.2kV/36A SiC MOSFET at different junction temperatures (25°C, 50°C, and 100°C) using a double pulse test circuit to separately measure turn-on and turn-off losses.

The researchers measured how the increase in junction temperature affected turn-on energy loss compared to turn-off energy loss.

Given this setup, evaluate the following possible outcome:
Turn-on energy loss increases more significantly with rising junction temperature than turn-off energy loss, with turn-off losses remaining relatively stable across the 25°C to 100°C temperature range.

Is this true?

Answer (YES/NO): YES